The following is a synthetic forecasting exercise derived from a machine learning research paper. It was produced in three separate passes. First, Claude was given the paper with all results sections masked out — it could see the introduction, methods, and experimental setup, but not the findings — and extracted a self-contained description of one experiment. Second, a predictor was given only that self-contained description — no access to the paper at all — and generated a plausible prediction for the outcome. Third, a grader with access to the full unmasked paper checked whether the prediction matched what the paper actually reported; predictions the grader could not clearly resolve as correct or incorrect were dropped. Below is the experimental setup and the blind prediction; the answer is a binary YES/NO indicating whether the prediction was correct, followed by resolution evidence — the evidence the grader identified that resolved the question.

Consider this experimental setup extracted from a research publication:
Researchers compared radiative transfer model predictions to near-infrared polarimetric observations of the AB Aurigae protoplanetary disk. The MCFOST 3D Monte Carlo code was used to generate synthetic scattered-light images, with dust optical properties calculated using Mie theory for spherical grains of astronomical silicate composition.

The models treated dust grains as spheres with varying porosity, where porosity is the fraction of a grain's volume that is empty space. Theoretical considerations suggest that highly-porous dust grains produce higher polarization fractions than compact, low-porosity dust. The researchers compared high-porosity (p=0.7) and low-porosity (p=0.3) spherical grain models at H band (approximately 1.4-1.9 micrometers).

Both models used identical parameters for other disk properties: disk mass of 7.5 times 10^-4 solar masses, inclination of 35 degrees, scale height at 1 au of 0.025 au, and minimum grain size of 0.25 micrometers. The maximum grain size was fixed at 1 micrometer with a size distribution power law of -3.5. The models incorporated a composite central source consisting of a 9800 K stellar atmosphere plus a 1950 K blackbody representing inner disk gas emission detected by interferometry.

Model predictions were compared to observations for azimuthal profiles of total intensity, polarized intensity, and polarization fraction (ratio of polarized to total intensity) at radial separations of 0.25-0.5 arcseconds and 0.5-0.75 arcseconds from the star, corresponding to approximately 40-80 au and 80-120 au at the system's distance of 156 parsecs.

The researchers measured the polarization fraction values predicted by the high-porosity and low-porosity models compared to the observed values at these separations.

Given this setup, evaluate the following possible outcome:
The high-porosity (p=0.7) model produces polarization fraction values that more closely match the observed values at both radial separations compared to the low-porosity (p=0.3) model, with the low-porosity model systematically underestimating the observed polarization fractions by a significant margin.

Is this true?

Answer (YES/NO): YES